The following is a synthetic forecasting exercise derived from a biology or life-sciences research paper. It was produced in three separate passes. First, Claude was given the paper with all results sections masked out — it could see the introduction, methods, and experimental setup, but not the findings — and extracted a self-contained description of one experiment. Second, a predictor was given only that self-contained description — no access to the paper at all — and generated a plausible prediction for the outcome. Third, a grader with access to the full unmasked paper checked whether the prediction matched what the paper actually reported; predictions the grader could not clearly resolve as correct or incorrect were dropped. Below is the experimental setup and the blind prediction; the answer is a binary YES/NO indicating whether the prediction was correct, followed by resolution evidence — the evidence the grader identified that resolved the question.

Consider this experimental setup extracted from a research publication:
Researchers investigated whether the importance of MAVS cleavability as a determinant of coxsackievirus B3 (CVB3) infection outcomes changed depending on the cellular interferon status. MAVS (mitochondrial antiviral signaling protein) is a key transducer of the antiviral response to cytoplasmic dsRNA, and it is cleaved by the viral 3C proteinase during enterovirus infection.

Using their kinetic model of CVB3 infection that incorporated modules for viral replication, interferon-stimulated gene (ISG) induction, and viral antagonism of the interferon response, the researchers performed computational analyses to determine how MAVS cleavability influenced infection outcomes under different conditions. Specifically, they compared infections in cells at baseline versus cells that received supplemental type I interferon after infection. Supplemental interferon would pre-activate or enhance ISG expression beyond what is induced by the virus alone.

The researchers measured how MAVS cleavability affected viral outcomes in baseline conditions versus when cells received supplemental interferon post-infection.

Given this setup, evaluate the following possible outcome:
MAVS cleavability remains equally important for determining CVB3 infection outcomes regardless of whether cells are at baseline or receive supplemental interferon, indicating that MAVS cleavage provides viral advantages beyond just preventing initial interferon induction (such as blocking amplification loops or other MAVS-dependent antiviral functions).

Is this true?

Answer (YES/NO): NO